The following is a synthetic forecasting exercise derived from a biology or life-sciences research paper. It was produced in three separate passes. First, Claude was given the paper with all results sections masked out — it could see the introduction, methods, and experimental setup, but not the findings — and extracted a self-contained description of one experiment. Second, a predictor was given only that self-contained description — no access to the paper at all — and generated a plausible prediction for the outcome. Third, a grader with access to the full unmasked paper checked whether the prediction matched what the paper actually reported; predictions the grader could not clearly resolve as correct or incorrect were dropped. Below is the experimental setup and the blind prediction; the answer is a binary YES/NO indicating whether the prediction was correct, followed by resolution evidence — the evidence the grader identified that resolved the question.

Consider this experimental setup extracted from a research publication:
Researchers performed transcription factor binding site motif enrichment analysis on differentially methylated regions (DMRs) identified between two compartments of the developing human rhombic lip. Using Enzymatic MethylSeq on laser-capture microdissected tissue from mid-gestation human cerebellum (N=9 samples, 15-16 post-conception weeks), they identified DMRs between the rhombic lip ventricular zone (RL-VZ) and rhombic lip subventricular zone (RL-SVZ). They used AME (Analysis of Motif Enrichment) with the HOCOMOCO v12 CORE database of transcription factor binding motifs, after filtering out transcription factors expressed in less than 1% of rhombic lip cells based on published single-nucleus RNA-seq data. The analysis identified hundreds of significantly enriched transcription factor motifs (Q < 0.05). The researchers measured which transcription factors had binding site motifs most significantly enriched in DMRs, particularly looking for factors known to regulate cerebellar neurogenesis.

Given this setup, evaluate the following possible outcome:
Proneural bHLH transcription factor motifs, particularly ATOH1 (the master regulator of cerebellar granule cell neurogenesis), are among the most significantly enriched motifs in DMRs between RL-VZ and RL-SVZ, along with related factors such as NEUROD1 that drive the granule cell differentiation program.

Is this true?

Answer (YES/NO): YES